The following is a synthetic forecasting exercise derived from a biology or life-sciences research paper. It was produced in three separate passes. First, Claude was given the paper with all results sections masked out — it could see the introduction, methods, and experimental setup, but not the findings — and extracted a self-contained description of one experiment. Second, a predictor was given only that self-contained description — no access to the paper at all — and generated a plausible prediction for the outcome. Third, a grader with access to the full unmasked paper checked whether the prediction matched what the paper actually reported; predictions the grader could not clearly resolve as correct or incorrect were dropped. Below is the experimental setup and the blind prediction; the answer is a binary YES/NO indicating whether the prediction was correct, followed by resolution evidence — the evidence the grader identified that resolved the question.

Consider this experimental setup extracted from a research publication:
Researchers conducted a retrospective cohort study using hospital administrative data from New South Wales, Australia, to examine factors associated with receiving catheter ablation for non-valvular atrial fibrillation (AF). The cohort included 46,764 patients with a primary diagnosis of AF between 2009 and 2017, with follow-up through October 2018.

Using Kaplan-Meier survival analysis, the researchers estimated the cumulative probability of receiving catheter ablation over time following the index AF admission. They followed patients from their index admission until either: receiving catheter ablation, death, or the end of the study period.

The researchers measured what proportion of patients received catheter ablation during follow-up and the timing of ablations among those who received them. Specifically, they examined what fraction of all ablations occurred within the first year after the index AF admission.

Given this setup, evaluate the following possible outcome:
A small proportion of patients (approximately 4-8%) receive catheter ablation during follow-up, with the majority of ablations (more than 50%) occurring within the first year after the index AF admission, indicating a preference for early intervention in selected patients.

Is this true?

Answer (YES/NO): NO